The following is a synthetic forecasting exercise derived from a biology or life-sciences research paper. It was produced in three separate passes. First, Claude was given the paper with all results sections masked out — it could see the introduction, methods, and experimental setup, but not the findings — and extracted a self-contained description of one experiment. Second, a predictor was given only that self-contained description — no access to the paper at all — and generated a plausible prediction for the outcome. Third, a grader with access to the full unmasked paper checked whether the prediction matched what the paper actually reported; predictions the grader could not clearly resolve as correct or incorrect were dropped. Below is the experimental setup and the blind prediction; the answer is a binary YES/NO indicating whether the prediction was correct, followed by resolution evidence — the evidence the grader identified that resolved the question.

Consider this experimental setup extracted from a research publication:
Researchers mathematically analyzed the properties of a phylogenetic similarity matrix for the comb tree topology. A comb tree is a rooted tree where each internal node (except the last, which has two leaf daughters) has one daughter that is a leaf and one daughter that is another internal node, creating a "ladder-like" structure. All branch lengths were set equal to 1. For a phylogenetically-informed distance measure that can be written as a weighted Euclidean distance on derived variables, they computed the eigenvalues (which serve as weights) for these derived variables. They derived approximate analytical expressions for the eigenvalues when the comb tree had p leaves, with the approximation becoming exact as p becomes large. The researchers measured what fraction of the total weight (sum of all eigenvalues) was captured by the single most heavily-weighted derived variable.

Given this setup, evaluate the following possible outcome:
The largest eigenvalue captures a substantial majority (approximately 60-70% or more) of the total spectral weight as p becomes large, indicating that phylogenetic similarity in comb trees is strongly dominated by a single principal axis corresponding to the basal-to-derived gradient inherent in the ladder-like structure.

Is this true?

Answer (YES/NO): YES